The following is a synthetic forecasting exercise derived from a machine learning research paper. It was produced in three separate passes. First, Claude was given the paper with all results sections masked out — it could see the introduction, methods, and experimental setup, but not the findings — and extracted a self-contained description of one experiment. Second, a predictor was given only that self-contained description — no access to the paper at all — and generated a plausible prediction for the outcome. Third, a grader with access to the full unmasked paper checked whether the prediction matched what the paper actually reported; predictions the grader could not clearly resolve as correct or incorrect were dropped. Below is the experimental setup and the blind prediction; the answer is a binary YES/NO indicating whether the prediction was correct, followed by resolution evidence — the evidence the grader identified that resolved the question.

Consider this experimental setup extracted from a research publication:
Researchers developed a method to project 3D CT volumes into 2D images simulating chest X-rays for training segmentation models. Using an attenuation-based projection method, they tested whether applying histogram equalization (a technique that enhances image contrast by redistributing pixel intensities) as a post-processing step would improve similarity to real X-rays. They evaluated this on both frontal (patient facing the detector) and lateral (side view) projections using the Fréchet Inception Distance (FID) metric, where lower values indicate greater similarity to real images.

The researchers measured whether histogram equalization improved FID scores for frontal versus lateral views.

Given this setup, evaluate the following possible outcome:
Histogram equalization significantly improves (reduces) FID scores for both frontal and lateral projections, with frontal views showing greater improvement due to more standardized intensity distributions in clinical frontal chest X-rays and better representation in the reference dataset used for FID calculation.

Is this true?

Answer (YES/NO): NO